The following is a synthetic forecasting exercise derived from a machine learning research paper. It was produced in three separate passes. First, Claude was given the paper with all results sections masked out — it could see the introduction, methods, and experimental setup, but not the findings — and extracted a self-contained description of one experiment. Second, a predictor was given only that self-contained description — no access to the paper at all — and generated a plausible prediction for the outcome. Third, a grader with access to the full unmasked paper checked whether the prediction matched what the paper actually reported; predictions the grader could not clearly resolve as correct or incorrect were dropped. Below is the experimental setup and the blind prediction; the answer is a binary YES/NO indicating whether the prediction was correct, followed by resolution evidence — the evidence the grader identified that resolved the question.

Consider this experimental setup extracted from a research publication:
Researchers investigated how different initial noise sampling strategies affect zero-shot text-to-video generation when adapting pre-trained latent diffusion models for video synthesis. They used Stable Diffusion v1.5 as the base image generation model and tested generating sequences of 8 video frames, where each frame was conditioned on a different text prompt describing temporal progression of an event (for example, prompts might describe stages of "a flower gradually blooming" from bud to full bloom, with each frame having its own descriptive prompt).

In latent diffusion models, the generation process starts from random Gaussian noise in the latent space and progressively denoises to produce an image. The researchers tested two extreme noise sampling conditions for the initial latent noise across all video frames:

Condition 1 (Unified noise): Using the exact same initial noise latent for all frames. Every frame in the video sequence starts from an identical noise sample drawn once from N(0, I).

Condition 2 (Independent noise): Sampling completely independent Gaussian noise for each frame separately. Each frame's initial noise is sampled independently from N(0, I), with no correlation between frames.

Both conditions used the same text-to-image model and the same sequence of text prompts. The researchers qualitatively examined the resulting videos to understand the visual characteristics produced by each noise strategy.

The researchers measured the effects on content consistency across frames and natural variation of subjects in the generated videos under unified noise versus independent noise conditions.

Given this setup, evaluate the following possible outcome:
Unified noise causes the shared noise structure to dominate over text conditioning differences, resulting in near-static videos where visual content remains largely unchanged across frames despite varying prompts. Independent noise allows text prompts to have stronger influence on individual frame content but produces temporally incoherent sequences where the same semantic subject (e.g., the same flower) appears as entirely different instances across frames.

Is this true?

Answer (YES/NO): NO